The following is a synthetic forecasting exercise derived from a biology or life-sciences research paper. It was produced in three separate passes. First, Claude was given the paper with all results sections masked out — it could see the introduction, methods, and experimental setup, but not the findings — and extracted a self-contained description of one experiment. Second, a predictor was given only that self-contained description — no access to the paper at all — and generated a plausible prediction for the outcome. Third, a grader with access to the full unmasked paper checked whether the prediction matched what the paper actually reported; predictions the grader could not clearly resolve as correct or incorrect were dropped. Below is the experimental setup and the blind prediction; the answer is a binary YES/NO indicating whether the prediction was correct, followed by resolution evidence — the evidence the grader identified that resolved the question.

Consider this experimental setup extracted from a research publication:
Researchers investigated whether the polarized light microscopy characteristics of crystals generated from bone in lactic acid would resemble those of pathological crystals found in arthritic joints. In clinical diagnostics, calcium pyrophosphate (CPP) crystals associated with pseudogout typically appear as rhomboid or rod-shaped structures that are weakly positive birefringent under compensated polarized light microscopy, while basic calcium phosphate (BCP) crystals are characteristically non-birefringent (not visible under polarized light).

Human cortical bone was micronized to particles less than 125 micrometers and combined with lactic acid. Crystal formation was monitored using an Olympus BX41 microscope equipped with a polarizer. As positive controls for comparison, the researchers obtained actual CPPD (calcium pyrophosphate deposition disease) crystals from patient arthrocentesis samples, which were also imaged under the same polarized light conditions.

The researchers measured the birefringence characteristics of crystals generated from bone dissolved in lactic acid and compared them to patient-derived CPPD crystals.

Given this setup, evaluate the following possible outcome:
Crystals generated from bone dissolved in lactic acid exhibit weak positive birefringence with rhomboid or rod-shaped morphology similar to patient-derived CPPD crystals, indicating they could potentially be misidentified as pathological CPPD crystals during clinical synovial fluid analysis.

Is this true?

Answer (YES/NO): YES